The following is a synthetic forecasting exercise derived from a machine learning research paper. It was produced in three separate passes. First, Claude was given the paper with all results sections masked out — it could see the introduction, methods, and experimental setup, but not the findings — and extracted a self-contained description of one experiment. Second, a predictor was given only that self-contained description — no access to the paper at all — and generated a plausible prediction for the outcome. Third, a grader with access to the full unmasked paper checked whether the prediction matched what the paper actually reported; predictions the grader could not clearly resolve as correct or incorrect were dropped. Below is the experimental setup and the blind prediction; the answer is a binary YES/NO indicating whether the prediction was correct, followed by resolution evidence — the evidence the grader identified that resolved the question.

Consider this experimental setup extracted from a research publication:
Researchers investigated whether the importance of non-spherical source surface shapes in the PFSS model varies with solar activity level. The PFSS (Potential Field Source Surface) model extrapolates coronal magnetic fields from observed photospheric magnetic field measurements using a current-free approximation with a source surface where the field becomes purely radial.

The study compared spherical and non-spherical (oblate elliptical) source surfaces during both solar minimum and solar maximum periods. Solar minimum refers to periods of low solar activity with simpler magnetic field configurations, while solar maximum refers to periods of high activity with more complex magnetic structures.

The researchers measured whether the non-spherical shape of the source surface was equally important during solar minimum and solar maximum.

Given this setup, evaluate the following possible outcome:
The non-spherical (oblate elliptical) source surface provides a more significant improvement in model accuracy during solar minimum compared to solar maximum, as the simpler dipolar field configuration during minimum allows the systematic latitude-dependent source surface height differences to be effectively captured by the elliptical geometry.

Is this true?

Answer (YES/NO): YES